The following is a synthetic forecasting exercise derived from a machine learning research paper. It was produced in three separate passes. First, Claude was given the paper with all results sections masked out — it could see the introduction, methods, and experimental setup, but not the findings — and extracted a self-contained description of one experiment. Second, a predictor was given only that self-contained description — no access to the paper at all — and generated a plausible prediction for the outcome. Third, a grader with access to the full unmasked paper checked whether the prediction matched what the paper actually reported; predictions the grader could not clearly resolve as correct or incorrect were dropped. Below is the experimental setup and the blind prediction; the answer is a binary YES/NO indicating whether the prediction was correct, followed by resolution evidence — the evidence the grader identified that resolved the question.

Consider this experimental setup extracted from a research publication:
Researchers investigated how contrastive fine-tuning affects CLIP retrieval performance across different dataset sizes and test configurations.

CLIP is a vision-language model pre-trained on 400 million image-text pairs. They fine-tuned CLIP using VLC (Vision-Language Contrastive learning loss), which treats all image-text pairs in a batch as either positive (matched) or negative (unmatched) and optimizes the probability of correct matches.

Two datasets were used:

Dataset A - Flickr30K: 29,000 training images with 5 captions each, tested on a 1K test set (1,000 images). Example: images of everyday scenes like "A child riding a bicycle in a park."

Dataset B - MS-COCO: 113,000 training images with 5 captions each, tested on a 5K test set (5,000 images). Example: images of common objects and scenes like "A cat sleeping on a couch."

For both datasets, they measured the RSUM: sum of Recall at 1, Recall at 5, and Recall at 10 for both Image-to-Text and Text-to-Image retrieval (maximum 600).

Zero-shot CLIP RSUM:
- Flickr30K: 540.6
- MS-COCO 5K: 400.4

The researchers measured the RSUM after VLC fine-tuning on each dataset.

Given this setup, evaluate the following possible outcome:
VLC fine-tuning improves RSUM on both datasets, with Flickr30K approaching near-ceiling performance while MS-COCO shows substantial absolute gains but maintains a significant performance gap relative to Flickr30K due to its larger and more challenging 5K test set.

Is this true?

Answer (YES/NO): YES